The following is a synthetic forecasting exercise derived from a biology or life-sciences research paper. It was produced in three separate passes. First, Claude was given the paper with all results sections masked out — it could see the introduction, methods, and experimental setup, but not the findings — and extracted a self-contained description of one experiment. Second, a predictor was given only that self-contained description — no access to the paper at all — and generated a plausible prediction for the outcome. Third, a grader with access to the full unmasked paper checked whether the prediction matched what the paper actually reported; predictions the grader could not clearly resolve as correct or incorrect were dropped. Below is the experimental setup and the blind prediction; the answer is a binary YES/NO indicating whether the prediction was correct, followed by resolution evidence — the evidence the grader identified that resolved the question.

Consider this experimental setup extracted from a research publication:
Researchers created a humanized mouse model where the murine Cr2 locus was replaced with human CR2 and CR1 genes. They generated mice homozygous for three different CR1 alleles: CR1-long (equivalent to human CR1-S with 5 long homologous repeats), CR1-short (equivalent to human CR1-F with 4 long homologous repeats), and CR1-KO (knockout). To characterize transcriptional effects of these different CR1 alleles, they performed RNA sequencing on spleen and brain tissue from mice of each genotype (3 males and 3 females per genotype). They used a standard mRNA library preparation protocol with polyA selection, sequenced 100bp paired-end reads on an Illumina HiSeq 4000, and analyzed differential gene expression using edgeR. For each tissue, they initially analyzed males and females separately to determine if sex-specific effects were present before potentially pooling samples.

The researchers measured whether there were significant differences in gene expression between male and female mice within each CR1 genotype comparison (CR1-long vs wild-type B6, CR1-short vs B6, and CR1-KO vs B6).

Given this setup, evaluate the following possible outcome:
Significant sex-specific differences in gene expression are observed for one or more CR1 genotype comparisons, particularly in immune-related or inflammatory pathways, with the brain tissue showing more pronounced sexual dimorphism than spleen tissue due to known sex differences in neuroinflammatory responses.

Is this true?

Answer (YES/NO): NO